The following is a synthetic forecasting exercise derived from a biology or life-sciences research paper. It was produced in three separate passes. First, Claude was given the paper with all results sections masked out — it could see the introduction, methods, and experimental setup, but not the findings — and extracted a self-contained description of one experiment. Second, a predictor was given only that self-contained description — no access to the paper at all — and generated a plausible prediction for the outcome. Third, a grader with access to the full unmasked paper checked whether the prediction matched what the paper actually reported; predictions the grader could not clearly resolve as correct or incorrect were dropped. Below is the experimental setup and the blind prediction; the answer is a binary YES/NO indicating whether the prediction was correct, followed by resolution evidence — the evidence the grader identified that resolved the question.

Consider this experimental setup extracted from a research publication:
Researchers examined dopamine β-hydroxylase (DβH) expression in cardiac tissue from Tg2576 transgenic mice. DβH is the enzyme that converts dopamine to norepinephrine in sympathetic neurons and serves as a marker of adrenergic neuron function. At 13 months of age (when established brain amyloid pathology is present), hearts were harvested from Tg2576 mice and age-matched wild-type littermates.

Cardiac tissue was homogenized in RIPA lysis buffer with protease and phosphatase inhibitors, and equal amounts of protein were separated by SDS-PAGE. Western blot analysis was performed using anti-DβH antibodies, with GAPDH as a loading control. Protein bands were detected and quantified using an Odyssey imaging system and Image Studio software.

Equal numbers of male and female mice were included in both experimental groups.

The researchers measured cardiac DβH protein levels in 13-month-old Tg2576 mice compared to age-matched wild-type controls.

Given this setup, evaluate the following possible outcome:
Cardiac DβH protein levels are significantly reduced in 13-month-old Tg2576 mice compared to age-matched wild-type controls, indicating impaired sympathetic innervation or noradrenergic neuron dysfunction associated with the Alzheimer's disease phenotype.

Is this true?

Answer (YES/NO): YES